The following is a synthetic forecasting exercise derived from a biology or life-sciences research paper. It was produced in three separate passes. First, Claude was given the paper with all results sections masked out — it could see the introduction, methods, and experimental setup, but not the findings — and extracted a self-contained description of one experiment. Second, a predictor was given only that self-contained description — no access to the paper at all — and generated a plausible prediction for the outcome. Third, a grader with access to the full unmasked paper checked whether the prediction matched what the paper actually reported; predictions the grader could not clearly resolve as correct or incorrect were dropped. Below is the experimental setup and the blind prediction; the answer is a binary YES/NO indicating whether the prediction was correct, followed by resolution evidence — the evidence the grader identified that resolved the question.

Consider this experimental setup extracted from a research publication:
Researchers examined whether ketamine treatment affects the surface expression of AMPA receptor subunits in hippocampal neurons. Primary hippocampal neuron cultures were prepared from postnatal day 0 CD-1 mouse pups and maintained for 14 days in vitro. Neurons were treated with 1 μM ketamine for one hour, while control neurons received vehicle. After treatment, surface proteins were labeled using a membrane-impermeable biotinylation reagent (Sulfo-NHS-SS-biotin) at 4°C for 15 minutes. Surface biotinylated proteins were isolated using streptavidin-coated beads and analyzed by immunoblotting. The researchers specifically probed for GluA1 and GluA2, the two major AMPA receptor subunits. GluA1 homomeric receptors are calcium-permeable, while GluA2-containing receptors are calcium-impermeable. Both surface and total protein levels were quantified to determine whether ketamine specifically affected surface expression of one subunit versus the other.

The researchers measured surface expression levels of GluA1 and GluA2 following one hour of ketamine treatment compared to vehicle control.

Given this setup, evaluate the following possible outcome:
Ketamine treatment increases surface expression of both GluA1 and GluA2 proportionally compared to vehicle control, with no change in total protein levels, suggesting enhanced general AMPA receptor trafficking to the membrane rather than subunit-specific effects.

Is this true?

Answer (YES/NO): NO